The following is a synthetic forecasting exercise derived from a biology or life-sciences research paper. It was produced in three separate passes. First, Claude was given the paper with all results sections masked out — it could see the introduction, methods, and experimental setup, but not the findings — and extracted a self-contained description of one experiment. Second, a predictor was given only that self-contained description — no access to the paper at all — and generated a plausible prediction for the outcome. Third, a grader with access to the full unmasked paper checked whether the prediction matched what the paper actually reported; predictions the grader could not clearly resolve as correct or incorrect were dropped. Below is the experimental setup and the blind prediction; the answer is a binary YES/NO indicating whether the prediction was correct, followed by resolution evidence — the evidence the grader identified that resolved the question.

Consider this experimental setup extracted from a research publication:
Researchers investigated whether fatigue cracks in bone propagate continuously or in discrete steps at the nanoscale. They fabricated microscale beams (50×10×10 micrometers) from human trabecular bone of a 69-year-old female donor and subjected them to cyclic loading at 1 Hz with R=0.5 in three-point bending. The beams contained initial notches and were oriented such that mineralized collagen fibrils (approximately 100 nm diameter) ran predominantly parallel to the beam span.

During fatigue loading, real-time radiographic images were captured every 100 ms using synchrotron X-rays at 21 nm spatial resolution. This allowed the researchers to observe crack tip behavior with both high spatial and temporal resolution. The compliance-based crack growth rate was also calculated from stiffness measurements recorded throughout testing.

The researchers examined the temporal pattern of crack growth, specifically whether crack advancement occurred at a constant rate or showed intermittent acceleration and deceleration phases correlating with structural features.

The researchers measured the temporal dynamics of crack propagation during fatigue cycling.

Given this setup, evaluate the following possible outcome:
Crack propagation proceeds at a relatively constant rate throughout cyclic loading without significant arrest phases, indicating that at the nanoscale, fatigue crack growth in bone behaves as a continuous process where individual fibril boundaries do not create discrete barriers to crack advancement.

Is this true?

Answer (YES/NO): NO